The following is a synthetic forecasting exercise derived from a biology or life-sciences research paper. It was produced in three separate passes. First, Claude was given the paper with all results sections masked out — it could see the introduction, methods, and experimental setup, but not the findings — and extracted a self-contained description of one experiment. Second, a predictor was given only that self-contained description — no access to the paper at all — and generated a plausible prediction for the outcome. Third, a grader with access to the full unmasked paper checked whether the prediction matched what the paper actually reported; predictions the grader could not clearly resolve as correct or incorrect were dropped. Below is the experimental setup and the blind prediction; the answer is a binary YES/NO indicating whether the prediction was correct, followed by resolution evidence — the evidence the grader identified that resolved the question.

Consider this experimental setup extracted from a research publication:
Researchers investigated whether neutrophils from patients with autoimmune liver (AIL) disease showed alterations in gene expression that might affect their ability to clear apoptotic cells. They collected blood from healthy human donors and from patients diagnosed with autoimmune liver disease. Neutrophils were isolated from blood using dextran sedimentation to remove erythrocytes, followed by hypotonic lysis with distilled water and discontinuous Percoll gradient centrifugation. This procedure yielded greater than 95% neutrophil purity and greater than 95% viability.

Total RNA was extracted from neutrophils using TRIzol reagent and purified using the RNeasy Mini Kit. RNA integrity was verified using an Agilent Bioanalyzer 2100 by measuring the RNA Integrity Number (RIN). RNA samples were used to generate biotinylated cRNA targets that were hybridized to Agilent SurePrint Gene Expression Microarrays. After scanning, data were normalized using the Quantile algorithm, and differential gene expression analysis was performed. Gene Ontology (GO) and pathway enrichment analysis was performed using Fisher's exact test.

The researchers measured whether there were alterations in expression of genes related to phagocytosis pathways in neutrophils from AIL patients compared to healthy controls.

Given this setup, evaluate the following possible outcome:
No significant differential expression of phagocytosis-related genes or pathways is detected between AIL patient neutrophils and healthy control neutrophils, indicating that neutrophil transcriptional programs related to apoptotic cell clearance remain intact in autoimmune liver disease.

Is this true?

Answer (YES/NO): NO